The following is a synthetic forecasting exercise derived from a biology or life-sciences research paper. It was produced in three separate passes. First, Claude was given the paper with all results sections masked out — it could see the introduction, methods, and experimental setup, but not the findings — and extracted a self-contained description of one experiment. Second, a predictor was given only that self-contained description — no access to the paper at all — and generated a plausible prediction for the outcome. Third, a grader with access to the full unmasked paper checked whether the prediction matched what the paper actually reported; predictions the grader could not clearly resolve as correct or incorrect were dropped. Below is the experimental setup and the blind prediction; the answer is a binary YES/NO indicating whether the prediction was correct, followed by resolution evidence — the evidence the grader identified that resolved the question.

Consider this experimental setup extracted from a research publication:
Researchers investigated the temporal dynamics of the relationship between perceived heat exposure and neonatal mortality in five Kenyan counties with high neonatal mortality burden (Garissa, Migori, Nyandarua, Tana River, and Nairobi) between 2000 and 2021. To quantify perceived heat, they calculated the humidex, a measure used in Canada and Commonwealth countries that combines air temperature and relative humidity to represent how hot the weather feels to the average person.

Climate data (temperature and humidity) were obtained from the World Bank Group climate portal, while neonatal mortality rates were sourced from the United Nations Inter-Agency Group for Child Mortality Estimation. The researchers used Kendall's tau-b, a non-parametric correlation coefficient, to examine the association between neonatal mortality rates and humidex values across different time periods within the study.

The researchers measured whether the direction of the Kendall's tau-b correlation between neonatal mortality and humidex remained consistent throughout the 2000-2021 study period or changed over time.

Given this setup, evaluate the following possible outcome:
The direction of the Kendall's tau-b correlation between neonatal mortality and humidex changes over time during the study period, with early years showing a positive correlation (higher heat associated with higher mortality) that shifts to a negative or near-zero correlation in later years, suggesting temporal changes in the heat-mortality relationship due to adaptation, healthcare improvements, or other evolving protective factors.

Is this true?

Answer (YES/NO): YES